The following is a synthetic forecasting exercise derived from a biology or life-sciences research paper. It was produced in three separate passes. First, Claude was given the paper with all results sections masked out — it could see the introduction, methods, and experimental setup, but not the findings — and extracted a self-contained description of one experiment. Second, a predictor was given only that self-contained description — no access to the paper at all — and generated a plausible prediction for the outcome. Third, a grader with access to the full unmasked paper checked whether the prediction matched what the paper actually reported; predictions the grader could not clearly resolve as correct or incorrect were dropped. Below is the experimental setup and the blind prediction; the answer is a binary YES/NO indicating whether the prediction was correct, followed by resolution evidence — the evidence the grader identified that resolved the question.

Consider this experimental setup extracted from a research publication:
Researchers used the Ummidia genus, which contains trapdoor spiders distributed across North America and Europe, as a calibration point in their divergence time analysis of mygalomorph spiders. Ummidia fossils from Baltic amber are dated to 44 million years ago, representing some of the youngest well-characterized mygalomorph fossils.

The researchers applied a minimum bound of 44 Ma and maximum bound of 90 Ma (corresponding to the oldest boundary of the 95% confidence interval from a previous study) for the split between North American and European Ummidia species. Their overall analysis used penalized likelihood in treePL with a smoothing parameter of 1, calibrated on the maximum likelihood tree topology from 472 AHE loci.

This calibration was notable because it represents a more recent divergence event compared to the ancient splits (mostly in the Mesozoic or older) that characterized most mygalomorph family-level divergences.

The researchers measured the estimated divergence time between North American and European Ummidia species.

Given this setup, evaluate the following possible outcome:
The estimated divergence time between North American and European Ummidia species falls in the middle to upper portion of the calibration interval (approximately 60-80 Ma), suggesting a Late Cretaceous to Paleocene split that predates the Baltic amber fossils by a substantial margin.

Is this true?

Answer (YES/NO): NO